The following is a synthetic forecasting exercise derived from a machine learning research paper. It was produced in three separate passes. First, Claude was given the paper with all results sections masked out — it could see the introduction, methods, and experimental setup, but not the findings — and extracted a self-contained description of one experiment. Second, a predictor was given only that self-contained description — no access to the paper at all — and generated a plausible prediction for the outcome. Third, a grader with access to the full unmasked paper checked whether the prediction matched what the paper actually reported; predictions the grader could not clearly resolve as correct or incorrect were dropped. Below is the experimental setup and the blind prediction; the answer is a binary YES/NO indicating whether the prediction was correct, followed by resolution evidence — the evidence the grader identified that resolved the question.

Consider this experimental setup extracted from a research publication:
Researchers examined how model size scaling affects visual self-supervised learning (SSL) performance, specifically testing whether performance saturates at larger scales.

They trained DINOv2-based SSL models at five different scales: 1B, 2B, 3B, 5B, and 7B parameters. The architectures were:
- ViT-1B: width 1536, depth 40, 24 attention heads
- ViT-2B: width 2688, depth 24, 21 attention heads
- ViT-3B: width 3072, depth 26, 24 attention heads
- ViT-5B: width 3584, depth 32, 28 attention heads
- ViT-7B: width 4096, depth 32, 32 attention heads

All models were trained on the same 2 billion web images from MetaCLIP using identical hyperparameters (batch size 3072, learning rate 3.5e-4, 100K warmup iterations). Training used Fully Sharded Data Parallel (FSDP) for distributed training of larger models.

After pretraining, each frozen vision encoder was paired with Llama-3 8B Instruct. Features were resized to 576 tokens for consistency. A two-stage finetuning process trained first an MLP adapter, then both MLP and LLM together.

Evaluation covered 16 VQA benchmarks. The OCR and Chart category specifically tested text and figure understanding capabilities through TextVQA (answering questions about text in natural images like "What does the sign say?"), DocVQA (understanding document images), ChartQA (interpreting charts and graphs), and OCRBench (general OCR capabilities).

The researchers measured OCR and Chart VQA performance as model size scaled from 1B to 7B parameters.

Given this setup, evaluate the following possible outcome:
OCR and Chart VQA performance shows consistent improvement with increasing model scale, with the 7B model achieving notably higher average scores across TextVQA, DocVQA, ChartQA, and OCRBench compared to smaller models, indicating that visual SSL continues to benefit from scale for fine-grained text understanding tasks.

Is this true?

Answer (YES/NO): YES